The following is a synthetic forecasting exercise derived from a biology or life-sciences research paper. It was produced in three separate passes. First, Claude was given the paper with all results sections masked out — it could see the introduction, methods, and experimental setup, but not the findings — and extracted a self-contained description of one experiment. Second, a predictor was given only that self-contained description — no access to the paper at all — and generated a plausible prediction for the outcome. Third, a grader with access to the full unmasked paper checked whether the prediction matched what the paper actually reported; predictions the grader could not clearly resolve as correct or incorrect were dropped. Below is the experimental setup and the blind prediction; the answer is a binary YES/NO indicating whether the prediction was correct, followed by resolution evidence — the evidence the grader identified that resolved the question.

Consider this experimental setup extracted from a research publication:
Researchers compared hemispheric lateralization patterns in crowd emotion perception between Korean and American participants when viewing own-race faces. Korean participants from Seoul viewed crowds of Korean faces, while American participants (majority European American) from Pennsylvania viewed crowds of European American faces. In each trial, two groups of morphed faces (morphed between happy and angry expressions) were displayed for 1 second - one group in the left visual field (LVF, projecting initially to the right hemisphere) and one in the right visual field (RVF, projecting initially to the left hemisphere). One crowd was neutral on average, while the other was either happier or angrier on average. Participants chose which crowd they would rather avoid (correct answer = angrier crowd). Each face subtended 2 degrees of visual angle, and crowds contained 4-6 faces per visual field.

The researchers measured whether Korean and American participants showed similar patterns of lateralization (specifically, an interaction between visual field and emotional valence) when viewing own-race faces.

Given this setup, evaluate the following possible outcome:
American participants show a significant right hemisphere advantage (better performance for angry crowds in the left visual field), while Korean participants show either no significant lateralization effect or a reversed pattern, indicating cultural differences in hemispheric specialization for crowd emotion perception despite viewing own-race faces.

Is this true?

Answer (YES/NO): YES